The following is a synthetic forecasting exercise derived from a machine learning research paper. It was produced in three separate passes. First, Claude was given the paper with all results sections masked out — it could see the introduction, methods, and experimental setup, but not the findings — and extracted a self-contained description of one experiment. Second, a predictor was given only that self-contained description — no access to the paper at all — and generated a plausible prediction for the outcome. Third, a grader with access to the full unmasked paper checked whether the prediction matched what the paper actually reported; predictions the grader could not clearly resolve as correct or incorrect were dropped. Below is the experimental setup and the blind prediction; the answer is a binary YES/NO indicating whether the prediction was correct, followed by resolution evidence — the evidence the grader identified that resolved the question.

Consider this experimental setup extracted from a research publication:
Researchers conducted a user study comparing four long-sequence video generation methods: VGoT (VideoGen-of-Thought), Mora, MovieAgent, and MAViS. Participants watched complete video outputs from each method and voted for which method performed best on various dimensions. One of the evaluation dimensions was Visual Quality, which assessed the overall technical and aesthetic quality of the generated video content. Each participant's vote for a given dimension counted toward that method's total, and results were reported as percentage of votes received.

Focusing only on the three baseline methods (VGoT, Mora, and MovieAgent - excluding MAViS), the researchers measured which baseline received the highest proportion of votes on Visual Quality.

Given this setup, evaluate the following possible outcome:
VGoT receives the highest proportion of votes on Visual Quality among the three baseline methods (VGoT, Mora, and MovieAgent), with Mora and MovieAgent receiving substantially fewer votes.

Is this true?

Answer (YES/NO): NO